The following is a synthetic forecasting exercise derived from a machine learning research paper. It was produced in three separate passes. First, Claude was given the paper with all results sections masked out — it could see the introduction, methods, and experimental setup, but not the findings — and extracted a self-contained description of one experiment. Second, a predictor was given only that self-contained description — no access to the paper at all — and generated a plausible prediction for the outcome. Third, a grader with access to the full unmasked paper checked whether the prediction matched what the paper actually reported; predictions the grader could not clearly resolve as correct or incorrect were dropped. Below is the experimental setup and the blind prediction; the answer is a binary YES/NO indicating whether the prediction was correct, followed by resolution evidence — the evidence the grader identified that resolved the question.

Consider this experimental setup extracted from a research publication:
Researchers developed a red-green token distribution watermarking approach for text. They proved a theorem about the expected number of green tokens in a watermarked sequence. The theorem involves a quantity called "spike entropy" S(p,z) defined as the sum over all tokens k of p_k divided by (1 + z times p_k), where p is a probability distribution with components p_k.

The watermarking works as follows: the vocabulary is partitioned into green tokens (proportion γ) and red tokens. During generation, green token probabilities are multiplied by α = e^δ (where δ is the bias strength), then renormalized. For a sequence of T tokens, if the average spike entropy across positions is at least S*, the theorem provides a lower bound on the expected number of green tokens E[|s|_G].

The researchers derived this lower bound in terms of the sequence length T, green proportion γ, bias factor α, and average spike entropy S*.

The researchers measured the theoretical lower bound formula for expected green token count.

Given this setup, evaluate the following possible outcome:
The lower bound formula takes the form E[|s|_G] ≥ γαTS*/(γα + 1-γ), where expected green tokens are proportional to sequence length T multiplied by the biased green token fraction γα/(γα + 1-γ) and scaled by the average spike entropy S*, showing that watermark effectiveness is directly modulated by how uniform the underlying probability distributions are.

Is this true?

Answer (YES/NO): YES